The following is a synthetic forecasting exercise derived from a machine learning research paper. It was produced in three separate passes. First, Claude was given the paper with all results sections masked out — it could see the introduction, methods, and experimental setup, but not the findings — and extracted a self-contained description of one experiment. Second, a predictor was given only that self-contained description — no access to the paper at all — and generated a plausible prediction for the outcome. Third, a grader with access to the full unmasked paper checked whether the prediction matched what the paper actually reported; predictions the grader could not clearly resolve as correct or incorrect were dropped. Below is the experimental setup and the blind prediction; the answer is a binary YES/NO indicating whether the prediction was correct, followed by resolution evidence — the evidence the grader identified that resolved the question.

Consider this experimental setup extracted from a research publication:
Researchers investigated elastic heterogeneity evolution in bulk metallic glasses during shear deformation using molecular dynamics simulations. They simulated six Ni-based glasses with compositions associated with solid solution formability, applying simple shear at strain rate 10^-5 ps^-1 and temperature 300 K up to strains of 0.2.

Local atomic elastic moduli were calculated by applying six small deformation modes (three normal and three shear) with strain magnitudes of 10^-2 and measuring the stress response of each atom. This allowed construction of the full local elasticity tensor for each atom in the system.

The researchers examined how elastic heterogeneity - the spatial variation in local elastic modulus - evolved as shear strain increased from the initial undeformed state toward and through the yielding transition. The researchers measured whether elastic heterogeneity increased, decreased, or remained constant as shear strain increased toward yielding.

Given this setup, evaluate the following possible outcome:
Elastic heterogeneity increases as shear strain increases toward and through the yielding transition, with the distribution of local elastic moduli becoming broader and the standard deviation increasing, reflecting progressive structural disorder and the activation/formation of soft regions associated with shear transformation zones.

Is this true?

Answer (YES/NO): YES